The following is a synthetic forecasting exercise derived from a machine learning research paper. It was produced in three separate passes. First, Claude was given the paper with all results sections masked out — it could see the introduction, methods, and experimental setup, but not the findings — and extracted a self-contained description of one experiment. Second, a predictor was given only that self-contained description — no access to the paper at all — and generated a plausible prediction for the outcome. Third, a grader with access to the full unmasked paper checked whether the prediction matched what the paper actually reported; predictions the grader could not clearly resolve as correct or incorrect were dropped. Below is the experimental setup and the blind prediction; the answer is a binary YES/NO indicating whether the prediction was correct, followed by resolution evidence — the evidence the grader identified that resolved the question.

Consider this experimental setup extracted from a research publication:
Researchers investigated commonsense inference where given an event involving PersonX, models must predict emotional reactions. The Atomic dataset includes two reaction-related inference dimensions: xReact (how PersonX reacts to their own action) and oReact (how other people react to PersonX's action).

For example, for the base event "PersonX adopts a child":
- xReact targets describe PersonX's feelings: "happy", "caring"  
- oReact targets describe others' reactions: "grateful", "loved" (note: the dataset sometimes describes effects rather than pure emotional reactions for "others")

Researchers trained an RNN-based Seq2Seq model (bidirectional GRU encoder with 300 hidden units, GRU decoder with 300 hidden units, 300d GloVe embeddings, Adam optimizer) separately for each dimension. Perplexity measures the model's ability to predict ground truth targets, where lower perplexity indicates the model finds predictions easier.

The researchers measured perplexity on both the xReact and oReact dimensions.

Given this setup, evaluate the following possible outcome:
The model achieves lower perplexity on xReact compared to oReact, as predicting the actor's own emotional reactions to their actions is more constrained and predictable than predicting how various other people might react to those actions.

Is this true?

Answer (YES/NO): NO